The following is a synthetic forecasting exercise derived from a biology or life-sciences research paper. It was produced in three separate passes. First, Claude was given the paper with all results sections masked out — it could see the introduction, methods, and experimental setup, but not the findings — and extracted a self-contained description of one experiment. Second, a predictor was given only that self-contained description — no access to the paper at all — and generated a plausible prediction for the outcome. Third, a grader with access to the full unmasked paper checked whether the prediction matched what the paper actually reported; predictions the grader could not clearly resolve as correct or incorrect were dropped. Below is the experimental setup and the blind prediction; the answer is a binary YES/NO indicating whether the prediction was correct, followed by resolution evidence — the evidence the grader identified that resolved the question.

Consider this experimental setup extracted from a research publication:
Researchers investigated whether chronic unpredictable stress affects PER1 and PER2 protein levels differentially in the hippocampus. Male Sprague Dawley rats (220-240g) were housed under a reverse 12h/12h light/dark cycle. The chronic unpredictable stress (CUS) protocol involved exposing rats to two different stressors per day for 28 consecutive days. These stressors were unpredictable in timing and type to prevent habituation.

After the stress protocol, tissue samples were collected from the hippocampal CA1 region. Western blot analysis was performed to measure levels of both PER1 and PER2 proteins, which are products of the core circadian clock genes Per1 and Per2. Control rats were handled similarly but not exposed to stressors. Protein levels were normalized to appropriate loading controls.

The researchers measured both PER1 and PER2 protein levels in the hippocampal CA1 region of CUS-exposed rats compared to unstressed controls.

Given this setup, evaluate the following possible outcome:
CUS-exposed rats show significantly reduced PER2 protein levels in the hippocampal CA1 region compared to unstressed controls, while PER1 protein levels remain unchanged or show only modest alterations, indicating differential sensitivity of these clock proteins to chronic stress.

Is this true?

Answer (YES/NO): NO